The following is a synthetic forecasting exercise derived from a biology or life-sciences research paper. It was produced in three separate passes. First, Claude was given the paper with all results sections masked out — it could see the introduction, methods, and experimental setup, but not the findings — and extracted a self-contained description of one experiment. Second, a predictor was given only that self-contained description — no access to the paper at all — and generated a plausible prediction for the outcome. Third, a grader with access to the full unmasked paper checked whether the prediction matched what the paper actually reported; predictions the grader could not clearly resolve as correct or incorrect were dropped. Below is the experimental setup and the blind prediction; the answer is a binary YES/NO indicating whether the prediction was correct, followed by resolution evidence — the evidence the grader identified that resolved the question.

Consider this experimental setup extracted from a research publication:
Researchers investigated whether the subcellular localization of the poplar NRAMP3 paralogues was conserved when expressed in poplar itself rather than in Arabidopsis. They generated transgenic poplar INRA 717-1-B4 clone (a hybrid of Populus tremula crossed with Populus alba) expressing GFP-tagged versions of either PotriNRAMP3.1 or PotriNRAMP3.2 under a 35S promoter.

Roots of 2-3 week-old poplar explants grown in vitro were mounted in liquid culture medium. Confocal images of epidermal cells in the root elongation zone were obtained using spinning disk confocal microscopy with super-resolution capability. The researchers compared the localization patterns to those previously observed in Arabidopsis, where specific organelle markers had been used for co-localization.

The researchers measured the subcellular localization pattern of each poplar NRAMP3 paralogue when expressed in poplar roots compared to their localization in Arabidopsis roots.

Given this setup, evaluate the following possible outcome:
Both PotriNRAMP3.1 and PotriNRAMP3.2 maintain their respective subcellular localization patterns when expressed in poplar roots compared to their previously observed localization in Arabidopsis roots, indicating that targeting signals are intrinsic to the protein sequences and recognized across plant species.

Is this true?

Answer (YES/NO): YES